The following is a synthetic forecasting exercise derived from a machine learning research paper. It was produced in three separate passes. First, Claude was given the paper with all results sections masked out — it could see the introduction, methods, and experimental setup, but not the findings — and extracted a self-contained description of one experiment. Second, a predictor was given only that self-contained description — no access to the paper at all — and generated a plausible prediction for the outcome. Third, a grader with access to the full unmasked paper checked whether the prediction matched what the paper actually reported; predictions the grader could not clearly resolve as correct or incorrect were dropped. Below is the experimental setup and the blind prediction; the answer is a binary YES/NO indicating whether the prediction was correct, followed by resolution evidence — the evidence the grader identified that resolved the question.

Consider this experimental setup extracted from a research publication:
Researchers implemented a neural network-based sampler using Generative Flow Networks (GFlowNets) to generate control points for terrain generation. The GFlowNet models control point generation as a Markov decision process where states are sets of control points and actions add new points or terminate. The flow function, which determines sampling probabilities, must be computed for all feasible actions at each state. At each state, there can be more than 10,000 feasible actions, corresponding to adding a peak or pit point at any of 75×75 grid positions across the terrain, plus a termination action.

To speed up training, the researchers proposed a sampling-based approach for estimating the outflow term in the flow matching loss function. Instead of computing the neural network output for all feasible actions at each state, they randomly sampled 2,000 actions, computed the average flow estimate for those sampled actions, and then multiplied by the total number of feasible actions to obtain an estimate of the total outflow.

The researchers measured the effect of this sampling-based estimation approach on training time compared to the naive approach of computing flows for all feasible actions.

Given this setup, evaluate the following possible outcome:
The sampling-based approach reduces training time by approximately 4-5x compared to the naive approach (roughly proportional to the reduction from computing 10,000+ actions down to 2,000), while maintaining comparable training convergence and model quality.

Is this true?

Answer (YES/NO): YES